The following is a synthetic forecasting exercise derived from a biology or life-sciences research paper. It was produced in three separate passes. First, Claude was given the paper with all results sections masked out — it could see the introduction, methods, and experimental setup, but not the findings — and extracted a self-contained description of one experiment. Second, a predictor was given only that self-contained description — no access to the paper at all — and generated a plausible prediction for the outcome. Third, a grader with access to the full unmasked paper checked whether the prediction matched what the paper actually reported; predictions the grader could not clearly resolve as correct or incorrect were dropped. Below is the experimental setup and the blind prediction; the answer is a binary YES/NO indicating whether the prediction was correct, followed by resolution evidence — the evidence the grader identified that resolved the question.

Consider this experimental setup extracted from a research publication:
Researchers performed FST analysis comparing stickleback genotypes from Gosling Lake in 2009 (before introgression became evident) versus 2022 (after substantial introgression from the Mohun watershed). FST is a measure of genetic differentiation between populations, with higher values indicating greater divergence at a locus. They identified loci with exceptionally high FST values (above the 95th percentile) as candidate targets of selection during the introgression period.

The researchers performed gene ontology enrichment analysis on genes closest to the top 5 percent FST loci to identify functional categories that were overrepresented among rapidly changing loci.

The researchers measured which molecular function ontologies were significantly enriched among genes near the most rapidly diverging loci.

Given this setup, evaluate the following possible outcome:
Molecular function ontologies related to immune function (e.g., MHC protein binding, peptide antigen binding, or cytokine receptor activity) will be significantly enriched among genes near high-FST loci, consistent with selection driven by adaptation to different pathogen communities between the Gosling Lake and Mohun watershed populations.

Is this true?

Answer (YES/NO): NO